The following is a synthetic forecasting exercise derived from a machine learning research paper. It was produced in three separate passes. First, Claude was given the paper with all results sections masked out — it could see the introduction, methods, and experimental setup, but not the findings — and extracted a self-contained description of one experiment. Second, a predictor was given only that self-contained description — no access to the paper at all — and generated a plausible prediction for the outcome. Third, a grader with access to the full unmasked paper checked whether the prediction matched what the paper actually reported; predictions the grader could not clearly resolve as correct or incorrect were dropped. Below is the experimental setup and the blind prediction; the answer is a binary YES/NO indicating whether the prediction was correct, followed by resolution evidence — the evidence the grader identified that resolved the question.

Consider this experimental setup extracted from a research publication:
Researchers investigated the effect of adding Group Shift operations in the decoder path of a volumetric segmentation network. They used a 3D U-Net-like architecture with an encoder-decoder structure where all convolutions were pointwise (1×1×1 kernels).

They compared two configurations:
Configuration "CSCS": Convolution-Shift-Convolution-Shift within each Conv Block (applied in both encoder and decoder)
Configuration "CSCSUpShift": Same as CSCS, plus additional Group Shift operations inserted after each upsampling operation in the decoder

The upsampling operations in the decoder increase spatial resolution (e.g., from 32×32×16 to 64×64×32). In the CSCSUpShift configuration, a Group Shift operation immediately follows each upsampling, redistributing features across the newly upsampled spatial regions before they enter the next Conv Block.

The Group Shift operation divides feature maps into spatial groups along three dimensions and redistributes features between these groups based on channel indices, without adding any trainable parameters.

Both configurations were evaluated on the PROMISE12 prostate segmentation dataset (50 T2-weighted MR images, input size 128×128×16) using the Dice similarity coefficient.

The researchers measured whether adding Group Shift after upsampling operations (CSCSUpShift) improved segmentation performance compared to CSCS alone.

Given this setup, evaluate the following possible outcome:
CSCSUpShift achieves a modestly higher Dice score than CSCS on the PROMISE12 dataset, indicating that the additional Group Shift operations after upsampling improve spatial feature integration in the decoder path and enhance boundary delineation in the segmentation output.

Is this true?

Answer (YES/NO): NO